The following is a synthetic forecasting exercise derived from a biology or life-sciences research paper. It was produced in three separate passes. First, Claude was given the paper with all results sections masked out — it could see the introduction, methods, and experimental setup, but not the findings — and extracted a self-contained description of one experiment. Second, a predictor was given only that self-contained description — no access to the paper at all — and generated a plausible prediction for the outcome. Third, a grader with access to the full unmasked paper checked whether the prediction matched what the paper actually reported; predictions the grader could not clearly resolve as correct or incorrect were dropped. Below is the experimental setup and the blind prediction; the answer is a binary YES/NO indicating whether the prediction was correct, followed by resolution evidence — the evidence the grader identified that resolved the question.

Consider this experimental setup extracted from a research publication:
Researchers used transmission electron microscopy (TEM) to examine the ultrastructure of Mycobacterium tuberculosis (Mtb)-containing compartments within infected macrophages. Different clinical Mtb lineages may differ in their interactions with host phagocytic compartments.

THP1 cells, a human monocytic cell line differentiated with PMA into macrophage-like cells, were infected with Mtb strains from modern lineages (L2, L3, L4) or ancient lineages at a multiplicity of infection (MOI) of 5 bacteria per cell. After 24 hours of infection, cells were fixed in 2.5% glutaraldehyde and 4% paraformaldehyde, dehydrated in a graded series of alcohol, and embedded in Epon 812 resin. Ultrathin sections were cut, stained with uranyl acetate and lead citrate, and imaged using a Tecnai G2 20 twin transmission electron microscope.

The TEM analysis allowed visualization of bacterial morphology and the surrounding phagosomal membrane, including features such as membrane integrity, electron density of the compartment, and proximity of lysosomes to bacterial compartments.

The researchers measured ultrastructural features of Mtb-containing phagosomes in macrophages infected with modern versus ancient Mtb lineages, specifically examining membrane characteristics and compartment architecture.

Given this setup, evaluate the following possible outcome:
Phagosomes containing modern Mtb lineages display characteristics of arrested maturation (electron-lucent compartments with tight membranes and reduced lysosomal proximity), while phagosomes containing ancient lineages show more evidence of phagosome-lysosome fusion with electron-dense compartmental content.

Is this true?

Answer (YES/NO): NO